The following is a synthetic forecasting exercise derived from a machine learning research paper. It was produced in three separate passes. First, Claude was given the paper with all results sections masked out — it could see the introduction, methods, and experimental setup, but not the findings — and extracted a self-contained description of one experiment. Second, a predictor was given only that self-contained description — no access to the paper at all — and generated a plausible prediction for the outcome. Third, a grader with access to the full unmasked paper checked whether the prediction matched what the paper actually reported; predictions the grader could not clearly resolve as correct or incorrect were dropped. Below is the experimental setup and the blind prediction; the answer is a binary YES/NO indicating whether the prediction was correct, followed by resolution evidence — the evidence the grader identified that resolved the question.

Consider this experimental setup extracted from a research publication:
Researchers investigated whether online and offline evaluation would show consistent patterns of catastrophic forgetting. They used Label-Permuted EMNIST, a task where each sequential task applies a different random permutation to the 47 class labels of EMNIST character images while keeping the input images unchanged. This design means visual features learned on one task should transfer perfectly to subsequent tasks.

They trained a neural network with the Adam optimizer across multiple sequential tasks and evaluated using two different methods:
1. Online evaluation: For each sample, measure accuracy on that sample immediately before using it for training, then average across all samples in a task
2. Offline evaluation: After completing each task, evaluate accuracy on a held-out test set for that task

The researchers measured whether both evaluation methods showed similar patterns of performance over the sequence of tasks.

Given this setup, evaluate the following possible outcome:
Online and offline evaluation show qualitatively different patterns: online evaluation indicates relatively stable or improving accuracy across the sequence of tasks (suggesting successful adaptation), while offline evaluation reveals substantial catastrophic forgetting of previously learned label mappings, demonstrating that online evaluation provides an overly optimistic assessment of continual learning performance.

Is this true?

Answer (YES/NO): NO